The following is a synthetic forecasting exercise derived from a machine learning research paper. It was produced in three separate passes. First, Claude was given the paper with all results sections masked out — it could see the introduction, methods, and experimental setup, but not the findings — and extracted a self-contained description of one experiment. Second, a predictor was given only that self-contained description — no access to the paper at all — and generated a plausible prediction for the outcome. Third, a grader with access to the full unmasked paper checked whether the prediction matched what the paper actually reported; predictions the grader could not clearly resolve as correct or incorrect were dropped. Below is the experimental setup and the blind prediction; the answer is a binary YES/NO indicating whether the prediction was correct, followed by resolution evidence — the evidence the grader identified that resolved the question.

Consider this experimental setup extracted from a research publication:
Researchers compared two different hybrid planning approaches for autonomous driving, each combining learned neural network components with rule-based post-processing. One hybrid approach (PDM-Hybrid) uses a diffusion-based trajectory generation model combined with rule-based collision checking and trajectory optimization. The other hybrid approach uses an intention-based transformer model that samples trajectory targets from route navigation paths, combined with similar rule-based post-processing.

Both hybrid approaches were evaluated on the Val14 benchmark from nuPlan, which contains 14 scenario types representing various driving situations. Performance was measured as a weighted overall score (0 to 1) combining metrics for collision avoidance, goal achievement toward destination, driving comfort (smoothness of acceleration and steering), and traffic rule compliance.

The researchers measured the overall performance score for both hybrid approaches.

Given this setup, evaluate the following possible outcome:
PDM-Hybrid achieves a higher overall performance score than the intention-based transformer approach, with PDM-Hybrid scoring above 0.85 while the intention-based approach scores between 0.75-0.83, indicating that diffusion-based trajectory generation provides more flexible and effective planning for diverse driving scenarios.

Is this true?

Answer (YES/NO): NO